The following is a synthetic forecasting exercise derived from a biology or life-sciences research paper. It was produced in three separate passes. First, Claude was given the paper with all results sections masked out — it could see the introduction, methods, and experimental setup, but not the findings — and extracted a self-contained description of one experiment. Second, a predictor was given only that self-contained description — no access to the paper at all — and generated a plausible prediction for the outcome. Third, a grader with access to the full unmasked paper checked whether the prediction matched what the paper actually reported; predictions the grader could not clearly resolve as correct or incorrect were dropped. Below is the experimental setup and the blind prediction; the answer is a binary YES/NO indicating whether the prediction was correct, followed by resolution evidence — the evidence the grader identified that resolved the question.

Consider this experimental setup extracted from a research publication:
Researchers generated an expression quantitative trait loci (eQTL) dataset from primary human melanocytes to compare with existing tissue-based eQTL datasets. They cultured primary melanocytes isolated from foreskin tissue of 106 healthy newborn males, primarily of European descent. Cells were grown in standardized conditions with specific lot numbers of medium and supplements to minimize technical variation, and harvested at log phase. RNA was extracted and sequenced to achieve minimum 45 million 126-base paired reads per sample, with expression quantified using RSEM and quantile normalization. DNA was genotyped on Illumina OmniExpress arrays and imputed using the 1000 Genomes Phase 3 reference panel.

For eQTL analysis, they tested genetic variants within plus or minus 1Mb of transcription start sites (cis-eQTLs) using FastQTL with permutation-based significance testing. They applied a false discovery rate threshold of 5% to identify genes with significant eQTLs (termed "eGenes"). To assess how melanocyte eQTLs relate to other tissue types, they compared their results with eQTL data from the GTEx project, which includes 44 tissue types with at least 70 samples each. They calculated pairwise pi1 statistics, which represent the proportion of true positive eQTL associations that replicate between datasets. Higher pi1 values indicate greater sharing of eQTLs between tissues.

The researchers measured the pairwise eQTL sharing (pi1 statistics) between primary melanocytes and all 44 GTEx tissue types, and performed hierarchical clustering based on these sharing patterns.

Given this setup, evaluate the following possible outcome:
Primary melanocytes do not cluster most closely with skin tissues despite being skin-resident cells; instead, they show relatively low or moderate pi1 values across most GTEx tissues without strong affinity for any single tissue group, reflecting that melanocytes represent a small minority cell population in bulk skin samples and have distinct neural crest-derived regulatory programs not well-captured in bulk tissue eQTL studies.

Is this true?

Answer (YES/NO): YES